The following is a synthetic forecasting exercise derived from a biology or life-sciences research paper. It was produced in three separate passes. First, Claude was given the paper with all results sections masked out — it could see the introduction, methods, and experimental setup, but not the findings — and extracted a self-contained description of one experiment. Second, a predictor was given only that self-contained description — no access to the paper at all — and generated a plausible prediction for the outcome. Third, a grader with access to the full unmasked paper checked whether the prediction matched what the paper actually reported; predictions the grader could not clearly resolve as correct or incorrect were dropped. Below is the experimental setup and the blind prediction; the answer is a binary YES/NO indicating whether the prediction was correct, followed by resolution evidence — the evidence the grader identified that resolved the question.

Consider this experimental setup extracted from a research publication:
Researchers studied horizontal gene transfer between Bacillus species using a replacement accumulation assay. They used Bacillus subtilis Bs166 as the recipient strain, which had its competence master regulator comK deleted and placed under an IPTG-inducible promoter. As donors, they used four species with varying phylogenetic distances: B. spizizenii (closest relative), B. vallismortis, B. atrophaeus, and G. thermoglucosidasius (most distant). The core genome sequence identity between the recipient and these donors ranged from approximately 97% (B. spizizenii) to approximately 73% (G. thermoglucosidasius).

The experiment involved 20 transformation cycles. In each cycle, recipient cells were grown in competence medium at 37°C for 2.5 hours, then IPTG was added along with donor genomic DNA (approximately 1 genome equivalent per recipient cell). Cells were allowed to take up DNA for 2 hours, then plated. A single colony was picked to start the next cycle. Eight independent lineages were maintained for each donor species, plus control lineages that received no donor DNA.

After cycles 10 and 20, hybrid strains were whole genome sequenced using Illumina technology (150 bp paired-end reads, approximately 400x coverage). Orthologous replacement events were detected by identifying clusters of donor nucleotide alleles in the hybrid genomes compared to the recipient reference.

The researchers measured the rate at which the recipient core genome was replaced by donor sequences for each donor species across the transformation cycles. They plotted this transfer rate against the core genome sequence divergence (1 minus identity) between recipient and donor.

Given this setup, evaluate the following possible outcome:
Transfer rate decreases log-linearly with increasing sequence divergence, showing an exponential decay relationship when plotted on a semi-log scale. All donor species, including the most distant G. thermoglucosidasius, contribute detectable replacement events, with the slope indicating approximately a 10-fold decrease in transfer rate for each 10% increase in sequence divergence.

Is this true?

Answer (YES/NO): NO